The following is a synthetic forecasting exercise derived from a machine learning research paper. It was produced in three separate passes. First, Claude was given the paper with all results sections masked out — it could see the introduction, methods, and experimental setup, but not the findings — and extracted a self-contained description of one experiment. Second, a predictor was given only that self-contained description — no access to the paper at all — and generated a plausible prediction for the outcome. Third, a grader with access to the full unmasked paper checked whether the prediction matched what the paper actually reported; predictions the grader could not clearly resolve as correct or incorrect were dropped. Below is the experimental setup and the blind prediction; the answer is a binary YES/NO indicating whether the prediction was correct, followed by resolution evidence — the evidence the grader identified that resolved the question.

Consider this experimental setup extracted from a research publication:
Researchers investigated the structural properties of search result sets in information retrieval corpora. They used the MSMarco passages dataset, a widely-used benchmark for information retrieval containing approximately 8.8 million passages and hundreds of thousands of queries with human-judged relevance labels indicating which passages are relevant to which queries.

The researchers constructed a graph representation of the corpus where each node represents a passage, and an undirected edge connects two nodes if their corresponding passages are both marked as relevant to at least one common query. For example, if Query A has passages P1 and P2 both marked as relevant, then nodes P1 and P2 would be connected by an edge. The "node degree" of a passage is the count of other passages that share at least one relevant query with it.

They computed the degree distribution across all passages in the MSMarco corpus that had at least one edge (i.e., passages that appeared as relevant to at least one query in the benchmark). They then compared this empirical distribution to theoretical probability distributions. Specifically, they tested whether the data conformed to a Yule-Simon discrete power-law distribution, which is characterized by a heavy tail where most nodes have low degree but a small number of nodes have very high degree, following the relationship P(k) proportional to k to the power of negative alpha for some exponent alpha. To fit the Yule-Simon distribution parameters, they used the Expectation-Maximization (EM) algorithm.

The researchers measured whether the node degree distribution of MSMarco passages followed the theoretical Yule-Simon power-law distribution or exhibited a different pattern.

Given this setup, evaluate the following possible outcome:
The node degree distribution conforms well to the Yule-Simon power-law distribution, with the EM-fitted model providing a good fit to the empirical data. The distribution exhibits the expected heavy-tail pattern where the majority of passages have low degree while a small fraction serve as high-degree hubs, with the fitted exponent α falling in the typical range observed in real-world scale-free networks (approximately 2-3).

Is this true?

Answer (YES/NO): YES